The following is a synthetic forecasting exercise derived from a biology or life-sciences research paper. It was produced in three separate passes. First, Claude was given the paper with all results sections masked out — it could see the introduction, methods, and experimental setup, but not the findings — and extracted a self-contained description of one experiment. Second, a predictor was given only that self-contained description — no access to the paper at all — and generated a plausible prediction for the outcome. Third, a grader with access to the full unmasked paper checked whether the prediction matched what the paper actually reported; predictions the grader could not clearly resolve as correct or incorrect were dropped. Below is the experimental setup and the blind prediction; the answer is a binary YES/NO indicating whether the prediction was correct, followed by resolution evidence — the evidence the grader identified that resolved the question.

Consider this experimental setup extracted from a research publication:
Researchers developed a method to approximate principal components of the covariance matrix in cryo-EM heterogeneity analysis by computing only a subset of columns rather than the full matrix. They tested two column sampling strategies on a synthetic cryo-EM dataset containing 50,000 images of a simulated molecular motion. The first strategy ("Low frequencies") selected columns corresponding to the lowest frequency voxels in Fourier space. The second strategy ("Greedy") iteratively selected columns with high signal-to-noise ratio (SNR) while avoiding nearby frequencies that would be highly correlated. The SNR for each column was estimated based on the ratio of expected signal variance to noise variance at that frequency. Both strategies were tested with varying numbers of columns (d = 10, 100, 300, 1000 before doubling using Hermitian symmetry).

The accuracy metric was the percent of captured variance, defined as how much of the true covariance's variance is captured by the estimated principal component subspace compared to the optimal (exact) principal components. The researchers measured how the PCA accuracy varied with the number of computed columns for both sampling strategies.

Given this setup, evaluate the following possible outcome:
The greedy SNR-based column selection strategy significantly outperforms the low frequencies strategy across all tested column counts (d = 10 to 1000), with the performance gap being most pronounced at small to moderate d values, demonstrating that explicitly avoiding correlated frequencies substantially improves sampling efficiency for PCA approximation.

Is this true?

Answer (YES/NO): NO